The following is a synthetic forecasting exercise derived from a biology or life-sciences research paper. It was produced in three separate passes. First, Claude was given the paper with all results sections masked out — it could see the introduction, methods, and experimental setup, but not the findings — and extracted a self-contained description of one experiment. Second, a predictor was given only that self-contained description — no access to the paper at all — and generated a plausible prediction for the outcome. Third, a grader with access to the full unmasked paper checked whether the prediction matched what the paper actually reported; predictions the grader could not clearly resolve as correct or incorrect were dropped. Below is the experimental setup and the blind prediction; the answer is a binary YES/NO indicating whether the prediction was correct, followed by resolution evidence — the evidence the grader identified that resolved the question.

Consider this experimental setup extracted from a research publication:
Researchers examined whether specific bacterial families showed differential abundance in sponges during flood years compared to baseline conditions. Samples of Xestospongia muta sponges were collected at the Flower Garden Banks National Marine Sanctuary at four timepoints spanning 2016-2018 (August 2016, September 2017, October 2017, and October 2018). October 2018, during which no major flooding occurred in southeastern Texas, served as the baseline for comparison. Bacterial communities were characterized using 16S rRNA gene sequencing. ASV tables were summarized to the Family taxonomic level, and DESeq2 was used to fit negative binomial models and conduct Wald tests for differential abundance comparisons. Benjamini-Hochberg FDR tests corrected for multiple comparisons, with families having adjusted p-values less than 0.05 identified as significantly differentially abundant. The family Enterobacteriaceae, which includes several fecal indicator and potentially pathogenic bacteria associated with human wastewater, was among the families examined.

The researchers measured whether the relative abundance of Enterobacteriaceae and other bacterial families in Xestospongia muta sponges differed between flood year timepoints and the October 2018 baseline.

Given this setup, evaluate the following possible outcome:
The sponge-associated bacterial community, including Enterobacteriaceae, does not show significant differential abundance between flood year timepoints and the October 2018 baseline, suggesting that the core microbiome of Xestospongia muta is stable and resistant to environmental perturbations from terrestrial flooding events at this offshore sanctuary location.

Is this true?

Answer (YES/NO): NO